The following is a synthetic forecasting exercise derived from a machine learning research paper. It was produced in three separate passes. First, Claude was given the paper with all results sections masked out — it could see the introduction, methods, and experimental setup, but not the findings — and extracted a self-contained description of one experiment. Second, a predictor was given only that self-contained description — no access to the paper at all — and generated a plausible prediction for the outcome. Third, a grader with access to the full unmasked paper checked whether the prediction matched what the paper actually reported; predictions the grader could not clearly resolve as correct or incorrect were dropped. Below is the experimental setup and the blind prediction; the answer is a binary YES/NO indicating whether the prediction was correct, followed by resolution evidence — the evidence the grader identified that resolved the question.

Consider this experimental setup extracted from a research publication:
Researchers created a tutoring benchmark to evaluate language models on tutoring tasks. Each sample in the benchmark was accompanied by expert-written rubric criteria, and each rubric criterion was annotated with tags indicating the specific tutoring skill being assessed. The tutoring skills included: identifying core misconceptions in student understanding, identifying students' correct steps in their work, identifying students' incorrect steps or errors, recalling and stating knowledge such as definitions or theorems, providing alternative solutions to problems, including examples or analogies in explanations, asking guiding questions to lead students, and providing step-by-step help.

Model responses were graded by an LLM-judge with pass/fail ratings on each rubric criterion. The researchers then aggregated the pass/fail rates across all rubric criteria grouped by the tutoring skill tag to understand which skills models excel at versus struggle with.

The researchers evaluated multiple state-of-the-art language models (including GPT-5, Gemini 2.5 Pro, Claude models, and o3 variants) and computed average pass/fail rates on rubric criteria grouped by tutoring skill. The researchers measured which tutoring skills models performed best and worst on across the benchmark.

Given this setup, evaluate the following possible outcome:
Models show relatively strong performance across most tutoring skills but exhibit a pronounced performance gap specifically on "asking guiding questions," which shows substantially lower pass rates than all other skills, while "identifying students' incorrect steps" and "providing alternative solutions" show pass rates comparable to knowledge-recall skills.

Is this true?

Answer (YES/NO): NO